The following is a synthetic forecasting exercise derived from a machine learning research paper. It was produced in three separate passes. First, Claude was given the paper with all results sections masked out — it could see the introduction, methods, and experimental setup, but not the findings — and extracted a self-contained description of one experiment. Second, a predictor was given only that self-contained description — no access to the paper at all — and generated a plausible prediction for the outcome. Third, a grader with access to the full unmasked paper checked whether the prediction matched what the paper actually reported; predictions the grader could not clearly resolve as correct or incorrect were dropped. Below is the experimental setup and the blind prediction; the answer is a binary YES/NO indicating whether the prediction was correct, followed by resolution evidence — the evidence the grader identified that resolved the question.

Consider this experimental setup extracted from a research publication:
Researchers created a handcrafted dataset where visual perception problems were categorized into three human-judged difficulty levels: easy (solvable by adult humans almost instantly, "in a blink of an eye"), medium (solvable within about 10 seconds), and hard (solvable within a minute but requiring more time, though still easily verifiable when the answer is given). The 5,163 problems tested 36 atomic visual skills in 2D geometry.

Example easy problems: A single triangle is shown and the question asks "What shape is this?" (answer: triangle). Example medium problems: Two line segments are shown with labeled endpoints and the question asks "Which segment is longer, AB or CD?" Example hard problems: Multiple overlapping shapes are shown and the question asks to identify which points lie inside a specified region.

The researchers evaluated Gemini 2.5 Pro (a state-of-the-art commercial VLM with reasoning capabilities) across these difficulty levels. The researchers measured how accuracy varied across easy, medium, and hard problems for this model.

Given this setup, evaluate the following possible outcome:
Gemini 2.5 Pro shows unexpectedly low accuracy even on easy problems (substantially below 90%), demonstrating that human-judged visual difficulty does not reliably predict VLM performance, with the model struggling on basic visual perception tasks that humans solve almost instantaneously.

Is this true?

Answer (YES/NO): NO